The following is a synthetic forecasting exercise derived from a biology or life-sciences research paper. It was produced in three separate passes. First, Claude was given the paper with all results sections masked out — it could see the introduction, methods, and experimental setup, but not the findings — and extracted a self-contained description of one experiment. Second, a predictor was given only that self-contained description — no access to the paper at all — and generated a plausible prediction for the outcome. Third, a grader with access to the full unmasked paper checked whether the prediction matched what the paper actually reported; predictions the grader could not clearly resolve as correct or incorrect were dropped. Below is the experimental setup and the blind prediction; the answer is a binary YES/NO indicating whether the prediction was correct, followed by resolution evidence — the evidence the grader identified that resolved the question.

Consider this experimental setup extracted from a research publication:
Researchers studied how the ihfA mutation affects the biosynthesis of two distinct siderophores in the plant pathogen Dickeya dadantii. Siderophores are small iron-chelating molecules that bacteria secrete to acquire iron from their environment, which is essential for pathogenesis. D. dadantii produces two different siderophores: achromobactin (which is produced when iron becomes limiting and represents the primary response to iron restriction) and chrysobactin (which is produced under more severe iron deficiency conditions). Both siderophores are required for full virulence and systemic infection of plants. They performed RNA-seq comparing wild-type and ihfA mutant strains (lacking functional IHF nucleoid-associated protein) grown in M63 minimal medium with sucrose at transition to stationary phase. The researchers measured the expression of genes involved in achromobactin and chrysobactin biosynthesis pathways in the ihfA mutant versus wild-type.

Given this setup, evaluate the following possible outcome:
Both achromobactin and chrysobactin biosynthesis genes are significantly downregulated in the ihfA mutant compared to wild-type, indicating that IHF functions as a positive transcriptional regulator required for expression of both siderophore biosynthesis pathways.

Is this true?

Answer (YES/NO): NO